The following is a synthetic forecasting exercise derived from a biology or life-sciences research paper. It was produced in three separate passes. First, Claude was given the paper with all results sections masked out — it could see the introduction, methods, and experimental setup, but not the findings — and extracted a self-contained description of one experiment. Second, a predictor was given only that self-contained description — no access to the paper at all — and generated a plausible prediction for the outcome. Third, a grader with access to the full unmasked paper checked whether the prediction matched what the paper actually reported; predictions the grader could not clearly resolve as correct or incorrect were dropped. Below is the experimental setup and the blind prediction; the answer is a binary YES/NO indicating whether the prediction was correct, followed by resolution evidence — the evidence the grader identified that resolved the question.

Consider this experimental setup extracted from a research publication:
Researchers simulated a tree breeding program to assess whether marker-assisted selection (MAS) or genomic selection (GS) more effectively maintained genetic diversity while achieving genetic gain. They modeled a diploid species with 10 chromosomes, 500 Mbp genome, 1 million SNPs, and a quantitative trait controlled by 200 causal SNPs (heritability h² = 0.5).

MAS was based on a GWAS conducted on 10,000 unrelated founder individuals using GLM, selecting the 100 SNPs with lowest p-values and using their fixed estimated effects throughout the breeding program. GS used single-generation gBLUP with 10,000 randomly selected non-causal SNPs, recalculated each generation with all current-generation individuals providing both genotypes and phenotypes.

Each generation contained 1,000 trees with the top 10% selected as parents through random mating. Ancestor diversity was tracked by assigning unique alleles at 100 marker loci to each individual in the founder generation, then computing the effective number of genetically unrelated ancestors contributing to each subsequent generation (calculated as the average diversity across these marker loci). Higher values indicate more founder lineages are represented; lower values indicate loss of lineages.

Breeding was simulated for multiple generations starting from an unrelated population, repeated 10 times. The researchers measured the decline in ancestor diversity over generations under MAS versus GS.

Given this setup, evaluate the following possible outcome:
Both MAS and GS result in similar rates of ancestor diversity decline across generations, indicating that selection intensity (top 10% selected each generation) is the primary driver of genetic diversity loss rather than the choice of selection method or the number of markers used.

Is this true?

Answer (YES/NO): NO